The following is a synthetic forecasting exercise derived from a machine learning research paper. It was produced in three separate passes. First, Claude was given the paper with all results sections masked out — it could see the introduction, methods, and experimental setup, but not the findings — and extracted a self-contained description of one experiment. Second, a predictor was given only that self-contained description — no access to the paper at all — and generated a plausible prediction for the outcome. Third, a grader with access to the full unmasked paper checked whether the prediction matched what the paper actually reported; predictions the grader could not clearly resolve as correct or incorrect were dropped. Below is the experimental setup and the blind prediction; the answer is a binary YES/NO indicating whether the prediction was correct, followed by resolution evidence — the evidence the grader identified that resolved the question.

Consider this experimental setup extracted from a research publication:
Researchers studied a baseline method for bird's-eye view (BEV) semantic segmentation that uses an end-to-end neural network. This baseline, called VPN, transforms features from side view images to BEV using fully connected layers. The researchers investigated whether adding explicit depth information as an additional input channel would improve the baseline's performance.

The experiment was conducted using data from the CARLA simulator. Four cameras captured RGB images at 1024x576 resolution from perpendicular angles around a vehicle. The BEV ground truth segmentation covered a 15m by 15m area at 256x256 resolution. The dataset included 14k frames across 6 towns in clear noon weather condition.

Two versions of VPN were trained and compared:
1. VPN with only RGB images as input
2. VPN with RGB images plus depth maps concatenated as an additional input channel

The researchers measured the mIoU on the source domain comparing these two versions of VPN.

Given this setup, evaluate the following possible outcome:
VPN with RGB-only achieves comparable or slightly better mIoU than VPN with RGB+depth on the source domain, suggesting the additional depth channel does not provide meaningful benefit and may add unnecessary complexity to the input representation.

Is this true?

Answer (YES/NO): YES